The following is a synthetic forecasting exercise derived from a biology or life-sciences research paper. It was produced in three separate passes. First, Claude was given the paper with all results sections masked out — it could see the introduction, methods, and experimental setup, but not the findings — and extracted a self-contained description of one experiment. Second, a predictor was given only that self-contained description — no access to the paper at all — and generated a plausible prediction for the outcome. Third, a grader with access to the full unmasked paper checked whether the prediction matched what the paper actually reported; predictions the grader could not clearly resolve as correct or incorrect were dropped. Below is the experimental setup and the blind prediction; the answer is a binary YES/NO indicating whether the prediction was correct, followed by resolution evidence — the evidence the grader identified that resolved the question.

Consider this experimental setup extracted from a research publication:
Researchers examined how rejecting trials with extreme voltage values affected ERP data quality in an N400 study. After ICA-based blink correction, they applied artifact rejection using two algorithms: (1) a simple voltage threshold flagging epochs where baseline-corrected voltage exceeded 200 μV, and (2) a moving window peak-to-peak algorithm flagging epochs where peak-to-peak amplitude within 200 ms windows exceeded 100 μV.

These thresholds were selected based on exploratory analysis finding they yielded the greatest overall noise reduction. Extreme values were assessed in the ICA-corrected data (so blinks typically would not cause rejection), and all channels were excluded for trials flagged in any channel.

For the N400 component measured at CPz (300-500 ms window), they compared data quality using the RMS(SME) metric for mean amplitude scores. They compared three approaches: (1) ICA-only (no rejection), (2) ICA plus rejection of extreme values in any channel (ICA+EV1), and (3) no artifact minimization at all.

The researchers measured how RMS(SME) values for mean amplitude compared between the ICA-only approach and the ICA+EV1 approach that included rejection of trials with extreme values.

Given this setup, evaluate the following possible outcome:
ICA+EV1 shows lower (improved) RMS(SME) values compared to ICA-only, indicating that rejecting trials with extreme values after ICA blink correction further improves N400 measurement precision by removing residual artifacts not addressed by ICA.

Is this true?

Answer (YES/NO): YES